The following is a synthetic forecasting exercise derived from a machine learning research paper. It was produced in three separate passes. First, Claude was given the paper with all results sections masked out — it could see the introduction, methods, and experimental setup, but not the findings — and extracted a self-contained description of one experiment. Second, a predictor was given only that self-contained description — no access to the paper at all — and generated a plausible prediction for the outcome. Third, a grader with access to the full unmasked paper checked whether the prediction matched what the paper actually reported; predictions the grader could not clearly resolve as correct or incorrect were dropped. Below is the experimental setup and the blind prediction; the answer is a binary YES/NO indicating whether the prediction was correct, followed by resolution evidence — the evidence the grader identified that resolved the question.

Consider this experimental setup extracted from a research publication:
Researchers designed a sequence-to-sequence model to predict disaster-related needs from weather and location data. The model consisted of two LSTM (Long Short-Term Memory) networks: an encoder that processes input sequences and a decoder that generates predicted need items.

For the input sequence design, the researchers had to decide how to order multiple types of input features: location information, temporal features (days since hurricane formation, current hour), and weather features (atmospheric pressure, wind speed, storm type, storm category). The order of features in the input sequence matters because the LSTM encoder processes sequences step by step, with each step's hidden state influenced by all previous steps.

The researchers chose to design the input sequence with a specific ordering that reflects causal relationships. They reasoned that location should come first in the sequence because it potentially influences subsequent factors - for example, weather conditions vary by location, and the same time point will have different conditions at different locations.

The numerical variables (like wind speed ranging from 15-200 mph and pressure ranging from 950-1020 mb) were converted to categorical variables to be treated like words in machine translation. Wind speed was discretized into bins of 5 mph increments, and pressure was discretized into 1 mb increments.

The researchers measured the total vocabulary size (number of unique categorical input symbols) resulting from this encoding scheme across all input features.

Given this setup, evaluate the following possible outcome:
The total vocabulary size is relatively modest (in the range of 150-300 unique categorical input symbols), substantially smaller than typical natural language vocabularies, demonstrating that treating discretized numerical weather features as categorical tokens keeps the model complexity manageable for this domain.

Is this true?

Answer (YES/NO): NO